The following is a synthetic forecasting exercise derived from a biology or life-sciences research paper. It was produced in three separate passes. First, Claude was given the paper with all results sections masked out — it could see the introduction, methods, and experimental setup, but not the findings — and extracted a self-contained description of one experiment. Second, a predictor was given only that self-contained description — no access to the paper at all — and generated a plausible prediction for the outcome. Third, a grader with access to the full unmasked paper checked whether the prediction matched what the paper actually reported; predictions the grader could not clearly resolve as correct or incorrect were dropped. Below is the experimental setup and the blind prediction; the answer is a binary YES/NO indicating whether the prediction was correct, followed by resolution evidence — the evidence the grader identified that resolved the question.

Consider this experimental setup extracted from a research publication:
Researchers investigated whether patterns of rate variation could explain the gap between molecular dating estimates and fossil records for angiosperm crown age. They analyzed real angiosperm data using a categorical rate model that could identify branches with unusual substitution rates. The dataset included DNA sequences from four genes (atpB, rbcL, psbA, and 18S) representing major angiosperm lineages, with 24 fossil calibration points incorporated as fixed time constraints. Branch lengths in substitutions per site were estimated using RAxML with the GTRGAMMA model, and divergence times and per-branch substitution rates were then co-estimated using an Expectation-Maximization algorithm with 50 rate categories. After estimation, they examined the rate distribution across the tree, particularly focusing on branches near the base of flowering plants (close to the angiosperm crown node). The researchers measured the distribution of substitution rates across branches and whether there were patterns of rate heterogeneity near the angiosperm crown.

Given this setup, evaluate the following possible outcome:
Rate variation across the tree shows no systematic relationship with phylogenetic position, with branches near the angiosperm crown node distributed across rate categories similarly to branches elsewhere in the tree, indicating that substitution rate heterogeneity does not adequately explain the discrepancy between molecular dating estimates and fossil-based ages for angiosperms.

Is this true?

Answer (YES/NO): NO